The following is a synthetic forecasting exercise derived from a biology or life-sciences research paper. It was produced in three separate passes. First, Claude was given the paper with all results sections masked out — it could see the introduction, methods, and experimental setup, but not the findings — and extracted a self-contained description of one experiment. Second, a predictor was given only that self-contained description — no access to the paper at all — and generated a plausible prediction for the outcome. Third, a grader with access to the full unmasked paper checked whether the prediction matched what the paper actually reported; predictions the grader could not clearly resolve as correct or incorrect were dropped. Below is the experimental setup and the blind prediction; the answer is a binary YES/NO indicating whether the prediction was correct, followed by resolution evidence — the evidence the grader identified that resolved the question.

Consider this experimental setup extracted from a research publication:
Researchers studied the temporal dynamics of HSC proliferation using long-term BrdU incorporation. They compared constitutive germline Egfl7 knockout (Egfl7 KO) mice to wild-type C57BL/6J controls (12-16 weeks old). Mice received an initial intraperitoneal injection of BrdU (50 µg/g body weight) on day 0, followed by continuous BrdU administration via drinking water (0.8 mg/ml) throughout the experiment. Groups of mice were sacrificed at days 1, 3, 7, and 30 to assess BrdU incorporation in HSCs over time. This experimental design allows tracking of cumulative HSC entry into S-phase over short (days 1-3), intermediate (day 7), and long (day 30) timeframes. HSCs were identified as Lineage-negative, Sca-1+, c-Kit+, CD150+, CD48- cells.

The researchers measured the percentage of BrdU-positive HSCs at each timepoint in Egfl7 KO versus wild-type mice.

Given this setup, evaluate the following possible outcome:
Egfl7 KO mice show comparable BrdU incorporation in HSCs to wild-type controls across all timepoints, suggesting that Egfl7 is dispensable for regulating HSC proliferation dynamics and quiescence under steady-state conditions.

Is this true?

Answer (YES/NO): NO